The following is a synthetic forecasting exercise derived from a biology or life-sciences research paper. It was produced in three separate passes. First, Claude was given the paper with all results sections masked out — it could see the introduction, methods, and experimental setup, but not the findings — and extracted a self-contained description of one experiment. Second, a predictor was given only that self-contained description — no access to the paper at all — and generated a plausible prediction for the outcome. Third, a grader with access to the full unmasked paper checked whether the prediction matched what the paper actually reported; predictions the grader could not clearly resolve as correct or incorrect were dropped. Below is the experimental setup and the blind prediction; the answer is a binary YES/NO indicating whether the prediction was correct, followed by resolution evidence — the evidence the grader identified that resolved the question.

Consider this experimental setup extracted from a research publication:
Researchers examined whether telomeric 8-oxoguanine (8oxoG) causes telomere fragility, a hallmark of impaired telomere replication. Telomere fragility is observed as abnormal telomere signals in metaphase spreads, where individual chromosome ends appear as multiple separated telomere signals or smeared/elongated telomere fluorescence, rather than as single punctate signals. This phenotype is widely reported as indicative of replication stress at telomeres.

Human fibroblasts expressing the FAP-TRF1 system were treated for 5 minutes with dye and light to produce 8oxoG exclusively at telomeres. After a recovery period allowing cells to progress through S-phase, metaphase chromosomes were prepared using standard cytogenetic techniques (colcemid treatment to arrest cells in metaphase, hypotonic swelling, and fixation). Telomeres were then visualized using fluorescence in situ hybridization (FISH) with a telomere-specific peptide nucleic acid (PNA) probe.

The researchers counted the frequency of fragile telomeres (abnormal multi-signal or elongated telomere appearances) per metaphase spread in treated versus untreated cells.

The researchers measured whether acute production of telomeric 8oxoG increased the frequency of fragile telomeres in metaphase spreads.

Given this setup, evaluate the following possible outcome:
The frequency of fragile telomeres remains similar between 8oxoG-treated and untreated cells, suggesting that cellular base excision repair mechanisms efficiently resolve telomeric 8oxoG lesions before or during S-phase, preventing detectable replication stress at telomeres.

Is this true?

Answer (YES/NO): NO